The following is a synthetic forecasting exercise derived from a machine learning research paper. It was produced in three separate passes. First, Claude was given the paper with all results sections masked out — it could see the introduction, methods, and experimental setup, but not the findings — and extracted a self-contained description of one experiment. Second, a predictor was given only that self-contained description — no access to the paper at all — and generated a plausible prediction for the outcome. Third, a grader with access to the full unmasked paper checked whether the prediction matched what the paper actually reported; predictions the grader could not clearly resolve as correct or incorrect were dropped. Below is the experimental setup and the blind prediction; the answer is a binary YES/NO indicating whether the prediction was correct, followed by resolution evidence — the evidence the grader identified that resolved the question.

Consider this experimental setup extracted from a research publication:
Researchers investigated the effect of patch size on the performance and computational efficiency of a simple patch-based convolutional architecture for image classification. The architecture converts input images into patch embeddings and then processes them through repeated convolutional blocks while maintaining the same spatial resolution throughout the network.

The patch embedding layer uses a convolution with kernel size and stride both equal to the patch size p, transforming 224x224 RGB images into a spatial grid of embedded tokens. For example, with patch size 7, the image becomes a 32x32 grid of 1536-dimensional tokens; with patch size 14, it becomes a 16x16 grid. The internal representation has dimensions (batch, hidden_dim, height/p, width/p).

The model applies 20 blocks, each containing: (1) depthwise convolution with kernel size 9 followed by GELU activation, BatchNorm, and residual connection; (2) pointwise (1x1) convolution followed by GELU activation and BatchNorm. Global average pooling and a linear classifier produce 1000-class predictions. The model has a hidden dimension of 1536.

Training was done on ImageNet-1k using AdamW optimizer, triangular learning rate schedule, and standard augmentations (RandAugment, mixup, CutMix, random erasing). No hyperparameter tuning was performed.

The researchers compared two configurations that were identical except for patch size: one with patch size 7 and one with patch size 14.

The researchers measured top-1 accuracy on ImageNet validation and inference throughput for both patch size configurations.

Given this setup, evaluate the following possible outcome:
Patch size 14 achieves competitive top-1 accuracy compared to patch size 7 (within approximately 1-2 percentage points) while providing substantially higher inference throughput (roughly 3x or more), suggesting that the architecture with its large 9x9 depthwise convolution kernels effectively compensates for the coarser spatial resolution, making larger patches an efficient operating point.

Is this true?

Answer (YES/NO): NO